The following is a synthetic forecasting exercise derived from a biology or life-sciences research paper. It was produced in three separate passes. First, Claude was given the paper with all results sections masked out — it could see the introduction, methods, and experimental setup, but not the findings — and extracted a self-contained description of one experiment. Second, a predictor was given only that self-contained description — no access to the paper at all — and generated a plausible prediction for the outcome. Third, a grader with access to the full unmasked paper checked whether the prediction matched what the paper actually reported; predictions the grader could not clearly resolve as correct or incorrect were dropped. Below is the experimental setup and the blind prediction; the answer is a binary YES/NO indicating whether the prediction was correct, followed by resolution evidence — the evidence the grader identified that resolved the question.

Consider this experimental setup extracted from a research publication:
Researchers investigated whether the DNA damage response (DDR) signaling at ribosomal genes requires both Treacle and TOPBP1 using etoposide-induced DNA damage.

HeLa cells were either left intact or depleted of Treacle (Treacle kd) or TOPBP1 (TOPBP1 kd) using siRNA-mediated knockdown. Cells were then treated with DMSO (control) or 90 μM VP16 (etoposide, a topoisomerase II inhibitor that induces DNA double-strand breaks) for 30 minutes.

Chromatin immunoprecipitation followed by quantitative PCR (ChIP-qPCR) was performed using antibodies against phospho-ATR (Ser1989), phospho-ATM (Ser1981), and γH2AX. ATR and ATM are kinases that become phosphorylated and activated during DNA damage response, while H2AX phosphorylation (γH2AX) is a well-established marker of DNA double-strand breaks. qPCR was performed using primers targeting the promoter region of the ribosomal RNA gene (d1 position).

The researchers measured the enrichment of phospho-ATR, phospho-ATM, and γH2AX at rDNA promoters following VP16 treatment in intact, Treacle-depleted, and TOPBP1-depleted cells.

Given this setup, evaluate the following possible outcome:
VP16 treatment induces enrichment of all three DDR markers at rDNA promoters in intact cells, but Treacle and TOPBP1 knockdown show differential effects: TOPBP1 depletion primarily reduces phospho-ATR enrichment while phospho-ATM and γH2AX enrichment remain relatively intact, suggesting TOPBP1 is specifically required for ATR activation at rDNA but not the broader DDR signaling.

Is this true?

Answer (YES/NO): NO